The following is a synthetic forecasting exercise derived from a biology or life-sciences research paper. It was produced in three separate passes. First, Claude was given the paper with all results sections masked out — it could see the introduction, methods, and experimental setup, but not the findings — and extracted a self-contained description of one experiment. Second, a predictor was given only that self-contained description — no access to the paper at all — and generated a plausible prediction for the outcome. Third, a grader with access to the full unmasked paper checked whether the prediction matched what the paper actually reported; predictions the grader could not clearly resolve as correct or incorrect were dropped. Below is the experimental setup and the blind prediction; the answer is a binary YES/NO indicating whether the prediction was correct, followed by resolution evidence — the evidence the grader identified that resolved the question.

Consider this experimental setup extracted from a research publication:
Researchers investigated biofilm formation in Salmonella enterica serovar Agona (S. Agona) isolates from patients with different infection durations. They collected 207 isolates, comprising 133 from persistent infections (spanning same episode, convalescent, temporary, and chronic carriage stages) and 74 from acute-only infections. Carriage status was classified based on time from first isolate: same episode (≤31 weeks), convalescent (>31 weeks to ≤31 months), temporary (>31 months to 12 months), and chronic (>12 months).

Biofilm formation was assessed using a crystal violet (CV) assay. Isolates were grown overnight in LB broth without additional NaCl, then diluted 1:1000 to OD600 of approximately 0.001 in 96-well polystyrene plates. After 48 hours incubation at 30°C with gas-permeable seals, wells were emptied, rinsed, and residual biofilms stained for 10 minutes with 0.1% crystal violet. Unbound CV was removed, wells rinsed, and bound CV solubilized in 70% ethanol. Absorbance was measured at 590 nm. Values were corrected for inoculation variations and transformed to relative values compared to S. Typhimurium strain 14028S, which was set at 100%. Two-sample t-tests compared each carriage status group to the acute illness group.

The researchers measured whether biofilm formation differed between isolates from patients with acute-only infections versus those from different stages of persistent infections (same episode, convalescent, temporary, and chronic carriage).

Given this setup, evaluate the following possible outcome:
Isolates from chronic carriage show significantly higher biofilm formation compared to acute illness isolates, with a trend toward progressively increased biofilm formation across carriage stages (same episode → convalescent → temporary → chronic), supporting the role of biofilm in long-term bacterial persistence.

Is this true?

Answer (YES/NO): NO